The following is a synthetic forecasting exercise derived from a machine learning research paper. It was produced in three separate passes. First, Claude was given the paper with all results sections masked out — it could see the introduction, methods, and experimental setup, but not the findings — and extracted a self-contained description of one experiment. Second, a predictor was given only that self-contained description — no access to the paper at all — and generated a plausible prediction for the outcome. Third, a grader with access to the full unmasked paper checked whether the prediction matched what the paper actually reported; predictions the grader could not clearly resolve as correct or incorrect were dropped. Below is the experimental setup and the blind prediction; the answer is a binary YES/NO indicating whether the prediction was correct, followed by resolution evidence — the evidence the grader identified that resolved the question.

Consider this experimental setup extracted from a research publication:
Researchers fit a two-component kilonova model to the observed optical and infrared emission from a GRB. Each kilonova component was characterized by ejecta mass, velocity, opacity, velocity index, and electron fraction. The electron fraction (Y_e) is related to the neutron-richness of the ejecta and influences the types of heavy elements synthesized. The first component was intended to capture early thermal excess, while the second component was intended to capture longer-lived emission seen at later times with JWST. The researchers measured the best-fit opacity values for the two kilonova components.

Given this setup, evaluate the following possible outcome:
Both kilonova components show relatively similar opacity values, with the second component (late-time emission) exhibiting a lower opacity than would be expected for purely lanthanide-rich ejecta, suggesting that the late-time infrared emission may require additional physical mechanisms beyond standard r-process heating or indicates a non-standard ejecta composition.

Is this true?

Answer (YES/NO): NO